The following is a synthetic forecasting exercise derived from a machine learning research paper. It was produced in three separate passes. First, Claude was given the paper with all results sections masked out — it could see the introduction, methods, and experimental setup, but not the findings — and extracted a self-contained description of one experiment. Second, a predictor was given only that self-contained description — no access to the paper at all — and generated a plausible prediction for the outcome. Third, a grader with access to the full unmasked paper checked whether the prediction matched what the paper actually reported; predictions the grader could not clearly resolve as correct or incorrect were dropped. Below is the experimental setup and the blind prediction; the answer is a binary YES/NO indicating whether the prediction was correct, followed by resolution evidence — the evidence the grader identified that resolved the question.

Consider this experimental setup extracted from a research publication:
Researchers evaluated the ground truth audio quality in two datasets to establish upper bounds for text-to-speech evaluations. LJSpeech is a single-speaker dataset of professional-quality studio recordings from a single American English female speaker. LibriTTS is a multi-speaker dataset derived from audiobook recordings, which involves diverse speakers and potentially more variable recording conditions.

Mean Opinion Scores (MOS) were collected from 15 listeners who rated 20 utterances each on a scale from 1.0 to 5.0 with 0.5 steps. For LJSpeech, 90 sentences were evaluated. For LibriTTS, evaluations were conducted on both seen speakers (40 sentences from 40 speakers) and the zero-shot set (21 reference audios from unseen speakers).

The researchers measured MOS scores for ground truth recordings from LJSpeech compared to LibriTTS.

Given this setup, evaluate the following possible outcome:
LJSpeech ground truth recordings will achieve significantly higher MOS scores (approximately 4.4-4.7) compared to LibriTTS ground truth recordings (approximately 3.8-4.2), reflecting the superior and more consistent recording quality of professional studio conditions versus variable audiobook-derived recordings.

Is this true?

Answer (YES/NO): NO